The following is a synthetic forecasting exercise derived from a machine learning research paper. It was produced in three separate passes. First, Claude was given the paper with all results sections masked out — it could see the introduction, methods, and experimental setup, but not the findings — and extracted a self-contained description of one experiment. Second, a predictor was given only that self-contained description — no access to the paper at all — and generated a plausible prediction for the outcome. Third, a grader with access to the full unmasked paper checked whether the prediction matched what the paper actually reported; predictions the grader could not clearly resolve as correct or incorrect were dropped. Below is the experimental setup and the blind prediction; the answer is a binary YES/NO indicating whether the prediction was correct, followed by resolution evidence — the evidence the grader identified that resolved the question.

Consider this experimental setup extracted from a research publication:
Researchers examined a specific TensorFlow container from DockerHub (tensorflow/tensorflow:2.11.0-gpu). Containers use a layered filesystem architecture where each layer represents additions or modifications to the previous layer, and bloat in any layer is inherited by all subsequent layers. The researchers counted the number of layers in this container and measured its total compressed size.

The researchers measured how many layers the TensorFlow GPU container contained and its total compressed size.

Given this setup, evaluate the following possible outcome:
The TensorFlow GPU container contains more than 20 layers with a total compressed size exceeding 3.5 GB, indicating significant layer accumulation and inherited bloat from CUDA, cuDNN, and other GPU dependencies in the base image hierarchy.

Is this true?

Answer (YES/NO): NO